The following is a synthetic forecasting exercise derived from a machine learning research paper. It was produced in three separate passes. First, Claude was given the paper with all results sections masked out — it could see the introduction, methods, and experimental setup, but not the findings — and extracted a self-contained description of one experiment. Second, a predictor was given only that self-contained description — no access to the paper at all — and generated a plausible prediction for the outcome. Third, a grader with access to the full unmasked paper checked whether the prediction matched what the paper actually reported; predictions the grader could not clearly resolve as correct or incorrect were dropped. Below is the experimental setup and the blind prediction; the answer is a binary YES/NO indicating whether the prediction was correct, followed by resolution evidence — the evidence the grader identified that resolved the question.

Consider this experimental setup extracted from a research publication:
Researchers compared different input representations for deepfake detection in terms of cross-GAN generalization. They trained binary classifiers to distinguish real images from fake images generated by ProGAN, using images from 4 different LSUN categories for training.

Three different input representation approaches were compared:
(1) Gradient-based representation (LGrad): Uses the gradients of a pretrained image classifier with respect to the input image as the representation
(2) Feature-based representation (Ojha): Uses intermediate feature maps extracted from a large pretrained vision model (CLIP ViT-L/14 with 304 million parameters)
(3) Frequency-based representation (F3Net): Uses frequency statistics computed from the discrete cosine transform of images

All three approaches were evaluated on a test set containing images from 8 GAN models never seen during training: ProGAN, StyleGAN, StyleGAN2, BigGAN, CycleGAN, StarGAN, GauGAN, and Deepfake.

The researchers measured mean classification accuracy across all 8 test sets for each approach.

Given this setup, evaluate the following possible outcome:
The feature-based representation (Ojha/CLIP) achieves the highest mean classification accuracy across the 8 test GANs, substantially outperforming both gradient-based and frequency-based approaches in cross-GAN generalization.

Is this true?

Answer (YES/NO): YES